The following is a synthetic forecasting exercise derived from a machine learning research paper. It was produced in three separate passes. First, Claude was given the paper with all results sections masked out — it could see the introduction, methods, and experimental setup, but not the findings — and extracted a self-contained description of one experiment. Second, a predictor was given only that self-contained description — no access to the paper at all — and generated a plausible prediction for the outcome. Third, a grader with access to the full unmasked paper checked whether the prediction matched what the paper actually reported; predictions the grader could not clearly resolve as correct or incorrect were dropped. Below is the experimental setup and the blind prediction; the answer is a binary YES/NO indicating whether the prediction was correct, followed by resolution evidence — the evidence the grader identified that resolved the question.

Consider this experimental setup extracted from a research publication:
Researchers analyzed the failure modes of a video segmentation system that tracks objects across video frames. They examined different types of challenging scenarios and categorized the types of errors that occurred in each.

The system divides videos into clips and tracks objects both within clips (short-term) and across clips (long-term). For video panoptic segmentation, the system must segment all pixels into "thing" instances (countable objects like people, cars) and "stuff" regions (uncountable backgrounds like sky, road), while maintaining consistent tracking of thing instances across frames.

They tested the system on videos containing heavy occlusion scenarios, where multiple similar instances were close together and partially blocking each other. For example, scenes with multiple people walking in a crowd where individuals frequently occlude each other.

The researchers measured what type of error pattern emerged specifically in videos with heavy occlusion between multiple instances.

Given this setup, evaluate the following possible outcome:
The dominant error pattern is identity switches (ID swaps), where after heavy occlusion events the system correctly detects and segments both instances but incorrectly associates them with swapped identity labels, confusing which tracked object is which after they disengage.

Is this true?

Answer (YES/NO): NO